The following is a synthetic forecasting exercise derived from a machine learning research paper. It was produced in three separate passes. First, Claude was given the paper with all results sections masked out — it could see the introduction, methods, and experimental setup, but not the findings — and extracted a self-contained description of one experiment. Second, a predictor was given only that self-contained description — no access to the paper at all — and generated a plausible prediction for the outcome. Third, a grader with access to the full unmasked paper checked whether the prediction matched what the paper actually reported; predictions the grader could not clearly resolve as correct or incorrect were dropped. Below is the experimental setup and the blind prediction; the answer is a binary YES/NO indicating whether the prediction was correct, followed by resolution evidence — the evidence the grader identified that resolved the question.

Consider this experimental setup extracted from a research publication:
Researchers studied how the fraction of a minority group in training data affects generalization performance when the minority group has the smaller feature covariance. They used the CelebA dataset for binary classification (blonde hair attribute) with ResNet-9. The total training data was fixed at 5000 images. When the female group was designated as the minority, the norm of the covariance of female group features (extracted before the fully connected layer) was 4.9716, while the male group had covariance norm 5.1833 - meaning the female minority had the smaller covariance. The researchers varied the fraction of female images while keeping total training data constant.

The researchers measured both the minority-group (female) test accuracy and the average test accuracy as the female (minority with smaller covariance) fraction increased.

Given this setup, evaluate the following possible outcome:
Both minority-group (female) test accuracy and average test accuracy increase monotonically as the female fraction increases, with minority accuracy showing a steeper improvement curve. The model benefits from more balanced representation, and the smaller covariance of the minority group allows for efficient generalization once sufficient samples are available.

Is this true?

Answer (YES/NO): YES